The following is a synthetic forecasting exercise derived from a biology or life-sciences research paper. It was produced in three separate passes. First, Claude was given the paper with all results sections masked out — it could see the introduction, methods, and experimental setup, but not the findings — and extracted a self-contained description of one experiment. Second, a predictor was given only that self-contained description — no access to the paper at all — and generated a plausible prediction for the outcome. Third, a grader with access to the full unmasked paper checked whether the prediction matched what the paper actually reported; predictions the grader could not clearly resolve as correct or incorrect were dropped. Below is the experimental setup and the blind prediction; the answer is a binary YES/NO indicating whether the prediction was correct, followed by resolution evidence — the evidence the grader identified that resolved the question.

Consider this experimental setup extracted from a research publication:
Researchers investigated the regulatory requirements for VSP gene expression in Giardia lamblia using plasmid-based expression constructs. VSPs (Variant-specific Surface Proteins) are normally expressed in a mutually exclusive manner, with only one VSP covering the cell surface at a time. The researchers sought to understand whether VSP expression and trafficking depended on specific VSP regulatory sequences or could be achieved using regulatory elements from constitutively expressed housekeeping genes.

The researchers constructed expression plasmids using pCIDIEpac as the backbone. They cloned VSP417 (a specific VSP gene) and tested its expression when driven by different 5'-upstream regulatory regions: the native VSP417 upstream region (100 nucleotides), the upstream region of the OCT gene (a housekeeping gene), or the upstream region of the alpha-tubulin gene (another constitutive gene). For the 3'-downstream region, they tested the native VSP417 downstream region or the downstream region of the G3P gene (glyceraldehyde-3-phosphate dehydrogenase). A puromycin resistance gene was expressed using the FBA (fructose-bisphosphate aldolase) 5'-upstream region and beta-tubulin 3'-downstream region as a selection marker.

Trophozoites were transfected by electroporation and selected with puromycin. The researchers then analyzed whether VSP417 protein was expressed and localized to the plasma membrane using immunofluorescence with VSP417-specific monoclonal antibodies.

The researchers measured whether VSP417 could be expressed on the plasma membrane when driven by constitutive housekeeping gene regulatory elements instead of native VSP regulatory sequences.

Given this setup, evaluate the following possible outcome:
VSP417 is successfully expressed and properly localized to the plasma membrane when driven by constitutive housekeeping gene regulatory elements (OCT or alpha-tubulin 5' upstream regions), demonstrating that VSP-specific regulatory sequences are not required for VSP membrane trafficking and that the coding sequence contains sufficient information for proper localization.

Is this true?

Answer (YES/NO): YES